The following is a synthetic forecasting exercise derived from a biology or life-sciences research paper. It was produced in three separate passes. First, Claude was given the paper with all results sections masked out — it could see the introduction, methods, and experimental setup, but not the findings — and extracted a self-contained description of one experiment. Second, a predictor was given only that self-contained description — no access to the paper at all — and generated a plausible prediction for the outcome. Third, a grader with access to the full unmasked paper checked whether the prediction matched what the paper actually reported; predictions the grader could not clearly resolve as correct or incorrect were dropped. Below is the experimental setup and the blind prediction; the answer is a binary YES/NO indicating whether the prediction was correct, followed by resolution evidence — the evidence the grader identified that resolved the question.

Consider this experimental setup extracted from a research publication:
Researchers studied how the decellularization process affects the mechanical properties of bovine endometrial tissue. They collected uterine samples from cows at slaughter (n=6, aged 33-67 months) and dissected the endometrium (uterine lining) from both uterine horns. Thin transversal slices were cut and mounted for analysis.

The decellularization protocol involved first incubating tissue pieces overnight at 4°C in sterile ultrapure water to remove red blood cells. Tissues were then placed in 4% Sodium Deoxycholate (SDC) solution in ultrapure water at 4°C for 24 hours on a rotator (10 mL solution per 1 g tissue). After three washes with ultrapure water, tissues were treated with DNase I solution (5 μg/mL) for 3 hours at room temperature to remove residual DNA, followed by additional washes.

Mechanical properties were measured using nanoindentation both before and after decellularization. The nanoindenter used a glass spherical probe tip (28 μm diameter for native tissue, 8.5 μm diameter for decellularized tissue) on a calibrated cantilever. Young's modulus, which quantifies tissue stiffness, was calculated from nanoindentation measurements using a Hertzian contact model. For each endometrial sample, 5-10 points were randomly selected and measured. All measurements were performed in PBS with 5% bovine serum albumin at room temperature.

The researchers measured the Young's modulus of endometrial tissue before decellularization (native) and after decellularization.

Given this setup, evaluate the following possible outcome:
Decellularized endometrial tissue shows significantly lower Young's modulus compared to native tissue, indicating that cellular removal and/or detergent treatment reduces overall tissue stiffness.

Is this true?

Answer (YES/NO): NO